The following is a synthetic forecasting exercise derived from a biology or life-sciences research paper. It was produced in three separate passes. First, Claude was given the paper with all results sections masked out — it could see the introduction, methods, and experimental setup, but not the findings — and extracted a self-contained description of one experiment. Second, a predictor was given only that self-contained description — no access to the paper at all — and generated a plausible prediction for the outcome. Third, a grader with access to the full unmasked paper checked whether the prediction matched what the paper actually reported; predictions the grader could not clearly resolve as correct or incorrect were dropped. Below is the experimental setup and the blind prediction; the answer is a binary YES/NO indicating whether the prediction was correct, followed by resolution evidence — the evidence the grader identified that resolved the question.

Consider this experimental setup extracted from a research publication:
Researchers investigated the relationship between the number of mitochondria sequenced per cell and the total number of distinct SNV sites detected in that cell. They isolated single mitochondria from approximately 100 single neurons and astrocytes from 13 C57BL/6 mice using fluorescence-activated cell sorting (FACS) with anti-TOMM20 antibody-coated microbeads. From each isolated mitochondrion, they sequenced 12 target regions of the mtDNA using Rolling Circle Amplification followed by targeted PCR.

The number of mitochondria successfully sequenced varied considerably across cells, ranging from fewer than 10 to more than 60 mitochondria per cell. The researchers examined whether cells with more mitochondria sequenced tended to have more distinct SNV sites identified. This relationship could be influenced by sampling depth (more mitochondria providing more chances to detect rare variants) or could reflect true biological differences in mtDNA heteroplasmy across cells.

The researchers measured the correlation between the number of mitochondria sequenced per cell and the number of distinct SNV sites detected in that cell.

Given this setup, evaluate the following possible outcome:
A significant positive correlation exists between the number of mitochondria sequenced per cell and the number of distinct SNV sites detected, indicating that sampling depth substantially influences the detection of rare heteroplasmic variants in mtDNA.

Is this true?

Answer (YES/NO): YES